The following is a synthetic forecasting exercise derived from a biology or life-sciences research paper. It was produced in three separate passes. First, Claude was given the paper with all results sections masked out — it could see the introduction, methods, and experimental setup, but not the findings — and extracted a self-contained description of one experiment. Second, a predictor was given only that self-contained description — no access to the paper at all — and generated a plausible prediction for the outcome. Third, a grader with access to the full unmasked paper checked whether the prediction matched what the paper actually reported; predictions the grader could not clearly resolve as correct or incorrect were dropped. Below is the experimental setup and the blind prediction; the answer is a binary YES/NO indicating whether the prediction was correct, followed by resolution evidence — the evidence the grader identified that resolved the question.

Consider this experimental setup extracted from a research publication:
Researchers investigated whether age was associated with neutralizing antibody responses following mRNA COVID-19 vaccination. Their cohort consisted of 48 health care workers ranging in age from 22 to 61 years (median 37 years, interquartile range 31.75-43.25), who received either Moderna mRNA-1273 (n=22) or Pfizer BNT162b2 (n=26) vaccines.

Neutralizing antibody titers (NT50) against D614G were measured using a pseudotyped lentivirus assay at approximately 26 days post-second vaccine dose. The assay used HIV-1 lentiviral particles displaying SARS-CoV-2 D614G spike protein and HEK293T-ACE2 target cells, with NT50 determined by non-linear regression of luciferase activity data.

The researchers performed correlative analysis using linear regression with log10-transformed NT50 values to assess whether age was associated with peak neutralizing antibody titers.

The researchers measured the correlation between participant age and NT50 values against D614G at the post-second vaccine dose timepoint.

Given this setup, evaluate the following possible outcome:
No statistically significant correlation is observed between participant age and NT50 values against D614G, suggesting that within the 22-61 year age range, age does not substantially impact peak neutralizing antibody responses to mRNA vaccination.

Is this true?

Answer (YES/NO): YES